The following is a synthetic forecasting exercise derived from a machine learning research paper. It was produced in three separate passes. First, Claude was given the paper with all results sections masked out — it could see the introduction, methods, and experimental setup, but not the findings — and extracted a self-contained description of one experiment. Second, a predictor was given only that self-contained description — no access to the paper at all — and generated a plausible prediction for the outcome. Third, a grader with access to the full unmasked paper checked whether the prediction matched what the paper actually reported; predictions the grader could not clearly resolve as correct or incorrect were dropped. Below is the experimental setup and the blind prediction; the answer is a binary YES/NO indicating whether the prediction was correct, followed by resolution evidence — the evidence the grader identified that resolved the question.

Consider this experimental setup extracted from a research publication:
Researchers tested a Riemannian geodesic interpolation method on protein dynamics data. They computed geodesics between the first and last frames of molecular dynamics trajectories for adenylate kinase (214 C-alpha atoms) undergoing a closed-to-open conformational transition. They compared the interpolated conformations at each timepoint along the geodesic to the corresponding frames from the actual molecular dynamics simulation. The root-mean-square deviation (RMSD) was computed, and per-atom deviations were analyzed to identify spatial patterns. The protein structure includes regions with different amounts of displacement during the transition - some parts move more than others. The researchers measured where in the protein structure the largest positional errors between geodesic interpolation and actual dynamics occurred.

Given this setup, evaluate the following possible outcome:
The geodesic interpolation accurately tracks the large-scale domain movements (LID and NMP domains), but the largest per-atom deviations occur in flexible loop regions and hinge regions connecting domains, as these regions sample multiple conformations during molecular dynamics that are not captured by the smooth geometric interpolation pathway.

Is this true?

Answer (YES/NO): NO